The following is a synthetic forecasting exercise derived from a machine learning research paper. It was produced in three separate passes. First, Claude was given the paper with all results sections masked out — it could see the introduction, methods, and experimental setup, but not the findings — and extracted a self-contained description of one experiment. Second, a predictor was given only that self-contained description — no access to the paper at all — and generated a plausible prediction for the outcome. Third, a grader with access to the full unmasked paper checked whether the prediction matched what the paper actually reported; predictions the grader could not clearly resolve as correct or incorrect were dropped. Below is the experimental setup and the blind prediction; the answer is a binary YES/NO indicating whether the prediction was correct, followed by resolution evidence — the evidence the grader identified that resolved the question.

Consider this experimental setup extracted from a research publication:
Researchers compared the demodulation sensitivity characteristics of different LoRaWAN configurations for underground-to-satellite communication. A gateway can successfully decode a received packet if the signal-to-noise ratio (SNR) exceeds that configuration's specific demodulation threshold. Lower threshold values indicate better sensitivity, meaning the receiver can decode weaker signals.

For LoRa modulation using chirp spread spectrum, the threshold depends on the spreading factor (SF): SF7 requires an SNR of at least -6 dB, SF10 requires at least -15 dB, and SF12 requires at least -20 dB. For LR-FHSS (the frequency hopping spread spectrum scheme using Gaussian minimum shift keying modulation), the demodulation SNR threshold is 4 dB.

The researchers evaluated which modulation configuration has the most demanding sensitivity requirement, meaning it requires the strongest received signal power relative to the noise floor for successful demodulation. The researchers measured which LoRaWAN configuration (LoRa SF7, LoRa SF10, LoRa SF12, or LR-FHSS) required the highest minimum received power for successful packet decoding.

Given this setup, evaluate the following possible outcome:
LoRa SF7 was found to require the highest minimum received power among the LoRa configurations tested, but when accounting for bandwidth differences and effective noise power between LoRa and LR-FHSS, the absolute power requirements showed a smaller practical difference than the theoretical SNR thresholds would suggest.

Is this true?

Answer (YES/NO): YES